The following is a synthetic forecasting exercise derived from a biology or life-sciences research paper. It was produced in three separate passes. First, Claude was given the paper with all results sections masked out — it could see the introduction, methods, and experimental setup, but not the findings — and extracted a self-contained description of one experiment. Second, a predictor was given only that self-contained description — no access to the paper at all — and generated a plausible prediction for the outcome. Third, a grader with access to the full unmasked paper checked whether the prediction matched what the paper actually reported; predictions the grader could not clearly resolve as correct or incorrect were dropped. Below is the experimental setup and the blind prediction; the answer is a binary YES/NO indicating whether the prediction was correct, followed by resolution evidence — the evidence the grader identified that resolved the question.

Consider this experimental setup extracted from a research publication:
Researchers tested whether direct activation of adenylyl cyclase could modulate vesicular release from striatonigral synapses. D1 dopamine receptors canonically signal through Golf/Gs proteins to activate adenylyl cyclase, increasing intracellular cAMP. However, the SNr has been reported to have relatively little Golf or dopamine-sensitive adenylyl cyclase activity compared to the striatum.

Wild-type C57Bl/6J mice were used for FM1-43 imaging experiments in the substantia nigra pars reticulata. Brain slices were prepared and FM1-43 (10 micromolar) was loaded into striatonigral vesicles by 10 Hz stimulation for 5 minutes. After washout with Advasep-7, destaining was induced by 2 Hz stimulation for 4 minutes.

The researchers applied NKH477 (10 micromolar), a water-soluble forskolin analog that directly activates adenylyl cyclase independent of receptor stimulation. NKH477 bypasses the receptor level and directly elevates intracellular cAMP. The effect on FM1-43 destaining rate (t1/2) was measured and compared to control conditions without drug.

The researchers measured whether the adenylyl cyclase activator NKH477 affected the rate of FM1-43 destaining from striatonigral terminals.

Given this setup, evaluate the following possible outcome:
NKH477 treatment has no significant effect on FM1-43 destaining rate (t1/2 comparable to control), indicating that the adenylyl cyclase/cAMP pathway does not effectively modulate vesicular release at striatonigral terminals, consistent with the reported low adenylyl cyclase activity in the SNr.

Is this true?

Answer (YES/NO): YES